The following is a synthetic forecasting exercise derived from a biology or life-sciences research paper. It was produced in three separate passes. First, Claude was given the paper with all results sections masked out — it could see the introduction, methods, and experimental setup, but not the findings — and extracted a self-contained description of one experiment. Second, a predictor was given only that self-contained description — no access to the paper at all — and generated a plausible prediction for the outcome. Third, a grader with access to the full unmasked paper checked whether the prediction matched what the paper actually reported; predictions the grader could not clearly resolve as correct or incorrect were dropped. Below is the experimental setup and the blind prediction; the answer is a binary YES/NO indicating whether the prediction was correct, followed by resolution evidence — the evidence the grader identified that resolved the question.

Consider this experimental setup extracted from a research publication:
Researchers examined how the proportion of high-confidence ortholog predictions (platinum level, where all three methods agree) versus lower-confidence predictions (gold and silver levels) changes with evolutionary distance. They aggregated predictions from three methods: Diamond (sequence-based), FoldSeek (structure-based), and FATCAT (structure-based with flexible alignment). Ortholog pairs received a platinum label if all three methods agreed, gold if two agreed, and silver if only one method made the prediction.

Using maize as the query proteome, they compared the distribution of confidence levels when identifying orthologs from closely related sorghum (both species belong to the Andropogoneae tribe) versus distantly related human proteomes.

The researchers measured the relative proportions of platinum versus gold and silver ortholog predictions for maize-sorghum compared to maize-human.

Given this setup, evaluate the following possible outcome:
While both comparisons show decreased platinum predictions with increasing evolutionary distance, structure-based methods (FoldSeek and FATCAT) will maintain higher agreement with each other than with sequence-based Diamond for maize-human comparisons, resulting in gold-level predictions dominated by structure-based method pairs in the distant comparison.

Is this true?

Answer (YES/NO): NO